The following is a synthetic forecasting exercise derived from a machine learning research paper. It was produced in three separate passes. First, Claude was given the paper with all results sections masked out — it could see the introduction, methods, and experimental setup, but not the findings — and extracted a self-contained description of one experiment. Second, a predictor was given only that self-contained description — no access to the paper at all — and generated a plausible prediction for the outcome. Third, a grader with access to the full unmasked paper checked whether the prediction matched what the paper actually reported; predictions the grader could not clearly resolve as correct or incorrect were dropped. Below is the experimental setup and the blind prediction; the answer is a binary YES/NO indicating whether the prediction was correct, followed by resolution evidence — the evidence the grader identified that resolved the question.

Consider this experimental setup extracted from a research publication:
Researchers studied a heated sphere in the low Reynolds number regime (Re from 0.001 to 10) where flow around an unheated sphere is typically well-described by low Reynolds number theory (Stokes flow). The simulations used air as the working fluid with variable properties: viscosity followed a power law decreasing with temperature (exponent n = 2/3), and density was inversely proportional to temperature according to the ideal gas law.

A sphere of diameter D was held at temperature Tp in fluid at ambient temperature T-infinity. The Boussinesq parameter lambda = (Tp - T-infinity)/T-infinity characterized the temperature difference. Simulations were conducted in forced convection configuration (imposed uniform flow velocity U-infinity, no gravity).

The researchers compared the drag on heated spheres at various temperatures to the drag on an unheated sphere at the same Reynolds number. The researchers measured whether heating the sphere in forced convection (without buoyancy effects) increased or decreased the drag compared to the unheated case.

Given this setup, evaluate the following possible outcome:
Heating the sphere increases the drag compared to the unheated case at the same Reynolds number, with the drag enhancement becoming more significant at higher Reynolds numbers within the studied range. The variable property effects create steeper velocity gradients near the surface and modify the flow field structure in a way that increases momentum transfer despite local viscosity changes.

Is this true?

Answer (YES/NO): NO